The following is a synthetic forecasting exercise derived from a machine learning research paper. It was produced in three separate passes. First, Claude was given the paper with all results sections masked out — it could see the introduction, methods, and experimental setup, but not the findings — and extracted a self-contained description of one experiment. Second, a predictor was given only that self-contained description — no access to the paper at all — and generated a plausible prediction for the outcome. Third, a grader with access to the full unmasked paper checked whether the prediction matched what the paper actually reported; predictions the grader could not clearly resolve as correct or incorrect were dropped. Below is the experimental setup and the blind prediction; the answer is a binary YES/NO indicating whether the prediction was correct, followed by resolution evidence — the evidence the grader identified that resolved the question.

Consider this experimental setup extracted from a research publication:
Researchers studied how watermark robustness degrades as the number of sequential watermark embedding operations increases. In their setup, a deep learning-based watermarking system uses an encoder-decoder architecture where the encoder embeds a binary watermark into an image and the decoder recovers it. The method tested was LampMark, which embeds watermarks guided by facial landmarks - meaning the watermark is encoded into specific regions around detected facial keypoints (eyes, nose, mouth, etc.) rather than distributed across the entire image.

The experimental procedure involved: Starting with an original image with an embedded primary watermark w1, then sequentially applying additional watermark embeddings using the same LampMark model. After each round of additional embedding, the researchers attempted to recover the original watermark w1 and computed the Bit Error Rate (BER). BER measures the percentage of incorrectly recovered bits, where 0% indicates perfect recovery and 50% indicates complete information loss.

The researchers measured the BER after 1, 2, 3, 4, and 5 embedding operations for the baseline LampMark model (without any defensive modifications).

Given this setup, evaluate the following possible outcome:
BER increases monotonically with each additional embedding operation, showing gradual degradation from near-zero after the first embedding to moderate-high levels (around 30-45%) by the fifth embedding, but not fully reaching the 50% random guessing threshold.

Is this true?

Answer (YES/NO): NO